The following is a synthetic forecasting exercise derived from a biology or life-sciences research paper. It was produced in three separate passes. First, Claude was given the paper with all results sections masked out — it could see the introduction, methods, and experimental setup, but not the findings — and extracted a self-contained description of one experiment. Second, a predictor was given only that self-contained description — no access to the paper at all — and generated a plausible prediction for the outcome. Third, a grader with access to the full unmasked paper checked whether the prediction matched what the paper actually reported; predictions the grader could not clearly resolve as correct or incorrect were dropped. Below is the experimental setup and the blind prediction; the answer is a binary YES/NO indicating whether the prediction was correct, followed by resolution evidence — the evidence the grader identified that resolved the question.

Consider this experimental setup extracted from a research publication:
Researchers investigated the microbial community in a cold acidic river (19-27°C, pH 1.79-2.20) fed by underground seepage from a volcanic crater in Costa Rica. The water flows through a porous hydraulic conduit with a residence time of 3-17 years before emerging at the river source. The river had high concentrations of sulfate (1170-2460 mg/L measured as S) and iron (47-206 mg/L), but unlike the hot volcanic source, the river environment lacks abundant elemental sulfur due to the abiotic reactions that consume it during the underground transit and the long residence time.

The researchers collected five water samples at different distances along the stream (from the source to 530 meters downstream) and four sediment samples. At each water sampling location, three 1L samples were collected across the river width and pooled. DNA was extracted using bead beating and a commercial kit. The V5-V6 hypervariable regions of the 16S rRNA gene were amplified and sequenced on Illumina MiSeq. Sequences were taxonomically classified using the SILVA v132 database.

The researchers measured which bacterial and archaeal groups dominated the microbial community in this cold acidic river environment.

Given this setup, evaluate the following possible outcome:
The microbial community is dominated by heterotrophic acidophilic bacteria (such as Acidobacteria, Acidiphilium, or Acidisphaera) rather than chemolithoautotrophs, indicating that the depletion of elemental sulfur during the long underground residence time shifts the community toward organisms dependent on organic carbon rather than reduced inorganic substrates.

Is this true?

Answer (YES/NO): NO